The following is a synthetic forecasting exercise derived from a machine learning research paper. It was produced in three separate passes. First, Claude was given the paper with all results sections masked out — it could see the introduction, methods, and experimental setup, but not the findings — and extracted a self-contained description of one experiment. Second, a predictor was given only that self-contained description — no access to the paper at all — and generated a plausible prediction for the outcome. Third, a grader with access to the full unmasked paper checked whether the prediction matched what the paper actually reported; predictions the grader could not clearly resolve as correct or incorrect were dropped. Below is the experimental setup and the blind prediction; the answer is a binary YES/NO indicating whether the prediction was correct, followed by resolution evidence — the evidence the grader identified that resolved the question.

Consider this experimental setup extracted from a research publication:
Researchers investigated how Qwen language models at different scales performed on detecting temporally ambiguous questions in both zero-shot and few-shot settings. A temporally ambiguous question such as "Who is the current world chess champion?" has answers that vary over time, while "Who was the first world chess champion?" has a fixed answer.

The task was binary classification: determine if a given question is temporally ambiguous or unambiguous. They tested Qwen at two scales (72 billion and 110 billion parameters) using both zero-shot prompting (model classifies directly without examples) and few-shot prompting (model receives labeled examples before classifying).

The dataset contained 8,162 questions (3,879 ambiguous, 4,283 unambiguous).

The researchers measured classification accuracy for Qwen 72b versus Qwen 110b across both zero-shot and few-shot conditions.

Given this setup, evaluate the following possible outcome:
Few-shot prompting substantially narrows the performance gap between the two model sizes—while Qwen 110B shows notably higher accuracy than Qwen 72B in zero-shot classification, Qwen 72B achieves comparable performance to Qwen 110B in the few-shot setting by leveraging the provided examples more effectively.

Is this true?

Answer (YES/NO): NO